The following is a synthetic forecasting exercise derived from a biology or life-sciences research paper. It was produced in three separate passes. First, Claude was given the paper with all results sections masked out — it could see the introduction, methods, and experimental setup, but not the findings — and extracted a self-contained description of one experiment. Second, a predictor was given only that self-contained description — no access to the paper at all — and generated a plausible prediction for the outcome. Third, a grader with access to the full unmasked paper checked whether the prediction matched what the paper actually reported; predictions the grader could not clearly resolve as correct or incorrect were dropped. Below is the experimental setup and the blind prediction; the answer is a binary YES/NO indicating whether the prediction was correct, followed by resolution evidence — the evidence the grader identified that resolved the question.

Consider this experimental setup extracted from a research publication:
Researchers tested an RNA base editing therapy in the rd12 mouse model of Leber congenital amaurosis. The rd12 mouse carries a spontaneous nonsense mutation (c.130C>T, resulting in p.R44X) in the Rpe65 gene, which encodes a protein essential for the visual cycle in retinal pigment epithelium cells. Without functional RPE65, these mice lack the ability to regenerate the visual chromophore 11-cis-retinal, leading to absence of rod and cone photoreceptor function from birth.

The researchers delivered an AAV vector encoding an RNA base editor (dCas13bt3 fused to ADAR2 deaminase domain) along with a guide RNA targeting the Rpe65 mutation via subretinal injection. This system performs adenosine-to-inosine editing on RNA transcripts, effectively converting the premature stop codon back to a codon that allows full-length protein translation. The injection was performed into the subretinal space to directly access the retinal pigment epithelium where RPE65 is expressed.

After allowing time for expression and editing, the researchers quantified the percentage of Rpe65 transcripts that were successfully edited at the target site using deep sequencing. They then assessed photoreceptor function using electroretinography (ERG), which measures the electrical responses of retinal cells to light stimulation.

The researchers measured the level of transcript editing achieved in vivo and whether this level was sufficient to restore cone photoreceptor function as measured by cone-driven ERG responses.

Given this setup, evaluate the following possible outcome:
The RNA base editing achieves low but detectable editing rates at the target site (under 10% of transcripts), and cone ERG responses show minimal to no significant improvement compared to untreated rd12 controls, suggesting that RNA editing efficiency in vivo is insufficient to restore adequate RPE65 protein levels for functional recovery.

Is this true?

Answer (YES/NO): NO